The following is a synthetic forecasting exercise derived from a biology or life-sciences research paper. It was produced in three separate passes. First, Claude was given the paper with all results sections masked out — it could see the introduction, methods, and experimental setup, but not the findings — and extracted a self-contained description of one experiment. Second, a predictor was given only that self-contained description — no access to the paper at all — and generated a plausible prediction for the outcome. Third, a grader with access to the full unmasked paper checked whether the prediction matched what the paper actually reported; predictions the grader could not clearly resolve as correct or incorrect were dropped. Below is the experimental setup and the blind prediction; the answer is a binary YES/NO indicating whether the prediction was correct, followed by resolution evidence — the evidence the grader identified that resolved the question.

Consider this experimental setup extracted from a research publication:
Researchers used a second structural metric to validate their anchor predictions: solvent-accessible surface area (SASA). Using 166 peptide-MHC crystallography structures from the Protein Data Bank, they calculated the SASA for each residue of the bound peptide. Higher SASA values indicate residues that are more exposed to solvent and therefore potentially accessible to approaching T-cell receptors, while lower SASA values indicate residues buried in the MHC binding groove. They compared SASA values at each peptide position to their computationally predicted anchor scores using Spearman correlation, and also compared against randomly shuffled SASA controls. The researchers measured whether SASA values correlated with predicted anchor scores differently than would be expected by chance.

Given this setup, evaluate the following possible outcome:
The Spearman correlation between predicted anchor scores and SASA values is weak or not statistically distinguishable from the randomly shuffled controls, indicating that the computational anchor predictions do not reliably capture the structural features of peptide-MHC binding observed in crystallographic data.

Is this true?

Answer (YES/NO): NO